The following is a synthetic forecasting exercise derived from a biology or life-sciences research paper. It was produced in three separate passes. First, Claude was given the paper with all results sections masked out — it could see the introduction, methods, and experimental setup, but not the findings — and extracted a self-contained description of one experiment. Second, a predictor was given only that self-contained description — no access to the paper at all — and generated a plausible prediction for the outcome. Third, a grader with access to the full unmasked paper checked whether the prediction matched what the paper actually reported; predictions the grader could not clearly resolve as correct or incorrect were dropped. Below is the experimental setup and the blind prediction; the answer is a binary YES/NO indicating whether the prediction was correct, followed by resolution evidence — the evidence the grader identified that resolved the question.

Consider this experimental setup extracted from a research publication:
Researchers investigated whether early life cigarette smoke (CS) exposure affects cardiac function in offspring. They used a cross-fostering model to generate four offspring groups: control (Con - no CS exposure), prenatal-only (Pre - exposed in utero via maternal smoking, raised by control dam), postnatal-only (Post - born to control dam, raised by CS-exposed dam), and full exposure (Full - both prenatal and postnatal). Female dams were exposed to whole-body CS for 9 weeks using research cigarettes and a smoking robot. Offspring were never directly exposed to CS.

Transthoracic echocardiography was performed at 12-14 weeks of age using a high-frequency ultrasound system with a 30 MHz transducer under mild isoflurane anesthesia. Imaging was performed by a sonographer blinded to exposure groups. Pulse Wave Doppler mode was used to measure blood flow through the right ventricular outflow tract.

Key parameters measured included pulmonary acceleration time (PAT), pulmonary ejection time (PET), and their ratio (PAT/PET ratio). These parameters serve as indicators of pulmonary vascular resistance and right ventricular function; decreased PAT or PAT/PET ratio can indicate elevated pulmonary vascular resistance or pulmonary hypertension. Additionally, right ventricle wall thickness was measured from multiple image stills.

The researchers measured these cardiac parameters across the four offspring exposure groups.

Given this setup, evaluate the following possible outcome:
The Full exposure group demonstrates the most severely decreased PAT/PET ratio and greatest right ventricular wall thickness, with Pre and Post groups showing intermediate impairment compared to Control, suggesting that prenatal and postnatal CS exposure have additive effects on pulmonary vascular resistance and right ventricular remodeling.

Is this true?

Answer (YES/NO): NO